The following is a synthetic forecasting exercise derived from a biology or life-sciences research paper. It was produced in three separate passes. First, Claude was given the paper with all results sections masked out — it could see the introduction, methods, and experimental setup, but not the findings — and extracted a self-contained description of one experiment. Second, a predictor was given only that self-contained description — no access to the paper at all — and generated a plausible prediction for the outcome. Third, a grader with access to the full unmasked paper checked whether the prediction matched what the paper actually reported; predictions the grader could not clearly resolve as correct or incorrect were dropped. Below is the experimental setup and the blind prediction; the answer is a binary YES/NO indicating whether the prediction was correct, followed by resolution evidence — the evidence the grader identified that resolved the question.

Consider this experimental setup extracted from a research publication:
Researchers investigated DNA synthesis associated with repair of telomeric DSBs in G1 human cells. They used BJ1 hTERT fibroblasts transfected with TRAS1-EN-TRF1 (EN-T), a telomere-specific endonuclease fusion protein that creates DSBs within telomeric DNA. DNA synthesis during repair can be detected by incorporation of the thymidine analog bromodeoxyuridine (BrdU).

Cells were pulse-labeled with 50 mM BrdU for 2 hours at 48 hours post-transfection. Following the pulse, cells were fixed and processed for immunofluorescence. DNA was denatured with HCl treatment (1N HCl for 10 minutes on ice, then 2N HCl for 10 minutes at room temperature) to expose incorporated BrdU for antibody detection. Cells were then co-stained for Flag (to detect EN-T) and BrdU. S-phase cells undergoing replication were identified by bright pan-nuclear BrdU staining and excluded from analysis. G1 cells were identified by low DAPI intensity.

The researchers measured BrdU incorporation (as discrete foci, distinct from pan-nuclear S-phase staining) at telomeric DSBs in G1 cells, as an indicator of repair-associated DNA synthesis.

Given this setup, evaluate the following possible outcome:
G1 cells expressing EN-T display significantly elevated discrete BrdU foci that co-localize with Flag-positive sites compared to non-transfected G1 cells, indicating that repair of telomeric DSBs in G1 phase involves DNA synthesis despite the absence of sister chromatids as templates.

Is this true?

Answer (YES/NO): NO